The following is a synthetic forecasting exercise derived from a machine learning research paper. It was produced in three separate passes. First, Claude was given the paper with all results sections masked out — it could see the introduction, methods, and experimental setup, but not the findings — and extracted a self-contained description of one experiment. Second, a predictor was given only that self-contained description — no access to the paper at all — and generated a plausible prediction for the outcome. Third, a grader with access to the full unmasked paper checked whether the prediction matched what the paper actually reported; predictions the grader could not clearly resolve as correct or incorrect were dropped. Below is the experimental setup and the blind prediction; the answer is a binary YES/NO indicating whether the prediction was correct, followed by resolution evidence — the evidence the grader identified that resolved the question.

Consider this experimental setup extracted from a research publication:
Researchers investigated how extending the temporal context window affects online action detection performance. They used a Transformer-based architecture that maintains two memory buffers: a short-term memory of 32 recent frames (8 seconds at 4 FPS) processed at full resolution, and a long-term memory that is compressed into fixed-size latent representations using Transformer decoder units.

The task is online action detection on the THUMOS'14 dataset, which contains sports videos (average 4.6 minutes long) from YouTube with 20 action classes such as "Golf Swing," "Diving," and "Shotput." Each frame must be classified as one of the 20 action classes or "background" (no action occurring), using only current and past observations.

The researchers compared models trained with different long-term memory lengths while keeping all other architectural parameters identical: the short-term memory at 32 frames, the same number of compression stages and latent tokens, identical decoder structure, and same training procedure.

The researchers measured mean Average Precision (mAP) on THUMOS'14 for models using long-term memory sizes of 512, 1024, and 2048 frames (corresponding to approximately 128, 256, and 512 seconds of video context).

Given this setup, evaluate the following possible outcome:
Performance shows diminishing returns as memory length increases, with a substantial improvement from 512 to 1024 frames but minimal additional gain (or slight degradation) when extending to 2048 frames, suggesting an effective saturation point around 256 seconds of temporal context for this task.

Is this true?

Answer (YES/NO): NO